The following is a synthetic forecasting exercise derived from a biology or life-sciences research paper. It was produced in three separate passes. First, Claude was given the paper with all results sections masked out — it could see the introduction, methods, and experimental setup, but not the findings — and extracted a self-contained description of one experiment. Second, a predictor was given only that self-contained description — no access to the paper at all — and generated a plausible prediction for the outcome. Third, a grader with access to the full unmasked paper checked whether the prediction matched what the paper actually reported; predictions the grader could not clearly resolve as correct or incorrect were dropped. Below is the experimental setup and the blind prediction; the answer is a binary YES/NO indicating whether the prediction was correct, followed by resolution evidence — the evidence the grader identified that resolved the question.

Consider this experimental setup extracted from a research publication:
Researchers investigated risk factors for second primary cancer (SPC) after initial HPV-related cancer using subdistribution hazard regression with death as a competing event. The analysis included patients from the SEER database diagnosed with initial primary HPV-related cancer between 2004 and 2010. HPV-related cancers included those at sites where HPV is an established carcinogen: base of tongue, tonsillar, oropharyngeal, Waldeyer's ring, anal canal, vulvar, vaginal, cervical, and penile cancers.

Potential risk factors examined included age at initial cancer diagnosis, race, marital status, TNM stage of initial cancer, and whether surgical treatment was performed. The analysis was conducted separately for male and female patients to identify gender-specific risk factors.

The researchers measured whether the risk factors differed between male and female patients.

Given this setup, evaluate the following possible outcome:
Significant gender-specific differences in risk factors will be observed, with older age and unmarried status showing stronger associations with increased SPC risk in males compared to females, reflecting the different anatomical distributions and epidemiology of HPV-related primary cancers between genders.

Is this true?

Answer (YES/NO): NO